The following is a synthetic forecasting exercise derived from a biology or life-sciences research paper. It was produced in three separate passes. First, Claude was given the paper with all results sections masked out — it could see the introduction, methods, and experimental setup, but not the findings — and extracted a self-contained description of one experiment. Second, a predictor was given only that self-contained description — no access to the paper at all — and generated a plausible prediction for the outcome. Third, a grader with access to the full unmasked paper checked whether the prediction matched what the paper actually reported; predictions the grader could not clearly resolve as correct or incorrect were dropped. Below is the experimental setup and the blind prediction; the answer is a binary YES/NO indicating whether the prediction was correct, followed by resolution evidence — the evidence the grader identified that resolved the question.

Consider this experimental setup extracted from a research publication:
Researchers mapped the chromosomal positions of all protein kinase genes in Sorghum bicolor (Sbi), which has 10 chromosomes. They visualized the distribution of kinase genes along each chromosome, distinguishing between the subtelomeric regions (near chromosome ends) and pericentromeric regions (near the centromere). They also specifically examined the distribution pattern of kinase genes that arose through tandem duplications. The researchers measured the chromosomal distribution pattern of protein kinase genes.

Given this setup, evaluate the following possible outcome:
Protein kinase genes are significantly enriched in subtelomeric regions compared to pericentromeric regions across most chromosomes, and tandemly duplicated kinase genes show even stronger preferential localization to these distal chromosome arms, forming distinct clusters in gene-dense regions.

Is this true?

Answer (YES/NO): YES